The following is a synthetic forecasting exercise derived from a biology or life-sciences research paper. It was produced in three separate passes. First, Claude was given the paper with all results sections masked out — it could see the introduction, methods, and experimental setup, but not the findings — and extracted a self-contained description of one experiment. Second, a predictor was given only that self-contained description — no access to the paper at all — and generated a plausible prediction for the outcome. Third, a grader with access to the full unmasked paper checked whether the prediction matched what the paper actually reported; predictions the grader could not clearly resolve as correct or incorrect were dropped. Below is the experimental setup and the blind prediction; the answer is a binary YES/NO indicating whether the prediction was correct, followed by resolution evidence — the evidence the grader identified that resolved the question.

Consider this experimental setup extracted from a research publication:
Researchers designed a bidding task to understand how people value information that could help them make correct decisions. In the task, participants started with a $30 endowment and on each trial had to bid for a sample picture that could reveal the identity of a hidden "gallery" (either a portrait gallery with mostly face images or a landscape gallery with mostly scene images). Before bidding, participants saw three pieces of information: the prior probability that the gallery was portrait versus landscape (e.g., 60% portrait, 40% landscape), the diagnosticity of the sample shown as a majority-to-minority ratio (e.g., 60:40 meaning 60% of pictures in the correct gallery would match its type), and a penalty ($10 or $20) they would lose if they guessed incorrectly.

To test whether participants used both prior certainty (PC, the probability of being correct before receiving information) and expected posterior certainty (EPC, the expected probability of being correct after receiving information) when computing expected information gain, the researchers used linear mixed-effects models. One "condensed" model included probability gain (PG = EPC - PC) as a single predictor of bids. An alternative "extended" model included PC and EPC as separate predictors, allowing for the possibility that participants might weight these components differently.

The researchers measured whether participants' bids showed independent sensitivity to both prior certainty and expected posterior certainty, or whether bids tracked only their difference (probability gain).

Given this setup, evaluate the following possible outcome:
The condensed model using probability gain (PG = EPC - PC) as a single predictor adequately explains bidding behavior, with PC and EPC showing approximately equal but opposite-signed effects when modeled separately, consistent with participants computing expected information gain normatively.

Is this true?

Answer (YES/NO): NO